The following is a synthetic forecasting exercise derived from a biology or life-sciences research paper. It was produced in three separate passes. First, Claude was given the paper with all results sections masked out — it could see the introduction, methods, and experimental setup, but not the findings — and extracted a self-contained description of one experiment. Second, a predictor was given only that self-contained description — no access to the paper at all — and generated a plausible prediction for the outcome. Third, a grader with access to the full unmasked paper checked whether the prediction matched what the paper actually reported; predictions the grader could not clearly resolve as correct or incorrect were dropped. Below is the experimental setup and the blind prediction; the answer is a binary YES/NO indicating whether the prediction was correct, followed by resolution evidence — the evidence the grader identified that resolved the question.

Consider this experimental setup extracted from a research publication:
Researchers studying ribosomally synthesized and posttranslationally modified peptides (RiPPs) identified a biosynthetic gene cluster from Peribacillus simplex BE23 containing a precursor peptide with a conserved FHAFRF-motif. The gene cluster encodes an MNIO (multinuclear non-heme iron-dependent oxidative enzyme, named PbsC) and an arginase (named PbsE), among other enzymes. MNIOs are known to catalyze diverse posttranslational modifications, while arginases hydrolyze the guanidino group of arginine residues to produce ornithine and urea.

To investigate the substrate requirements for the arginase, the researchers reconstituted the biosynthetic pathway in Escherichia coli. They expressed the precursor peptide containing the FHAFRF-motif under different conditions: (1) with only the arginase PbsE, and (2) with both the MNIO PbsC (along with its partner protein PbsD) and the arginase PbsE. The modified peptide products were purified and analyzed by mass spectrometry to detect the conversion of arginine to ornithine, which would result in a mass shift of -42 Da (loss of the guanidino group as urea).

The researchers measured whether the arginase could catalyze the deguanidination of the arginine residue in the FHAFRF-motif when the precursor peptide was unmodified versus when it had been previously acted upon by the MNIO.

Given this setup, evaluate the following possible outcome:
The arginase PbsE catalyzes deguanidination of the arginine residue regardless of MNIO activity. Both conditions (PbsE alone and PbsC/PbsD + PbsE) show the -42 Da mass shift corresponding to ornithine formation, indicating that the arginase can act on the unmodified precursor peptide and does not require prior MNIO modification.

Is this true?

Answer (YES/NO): NO